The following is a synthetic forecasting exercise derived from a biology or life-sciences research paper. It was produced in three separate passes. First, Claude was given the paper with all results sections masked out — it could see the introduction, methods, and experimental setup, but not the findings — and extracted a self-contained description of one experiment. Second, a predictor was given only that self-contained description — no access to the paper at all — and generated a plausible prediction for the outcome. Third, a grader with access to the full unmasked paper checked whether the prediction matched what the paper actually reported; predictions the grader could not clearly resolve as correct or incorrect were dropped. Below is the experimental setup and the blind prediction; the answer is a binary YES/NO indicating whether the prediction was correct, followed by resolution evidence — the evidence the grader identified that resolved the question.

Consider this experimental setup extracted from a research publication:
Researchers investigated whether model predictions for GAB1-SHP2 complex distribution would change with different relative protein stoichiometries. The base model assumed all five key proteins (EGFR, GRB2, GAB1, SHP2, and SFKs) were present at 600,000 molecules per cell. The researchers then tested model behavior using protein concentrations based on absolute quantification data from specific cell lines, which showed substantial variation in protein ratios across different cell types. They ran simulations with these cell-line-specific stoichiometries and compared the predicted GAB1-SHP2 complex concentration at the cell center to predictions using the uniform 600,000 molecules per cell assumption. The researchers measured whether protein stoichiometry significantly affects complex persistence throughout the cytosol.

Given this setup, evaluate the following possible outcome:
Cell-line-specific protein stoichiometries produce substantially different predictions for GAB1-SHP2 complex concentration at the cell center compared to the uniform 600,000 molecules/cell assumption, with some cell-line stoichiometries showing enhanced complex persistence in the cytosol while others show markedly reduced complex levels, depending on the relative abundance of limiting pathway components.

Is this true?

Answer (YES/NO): NO